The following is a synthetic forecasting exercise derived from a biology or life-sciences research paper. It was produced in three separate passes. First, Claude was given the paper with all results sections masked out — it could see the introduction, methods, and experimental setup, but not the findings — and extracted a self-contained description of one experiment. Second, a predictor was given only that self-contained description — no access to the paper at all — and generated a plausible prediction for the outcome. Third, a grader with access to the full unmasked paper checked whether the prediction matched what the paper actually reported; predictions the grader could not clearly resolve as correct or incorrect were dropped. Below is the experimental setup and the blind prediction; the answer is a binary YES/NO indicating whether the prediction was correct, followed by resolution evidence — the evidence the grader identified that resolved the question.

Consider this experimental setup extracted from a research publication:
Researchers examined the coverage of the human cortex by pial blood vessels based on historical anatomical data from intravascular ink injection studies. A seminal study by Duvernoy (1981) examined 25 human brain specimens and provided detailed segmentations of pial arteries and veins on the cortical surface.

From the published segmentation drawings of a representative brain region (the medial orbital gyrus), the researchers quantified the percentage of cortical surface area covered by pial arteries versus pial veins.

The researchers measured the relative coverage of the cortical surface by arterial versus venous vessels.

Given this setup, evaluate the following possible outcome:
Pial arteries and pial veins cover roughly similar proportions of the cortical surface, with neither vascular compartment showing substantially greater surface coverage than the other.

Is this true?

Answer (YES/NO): NO